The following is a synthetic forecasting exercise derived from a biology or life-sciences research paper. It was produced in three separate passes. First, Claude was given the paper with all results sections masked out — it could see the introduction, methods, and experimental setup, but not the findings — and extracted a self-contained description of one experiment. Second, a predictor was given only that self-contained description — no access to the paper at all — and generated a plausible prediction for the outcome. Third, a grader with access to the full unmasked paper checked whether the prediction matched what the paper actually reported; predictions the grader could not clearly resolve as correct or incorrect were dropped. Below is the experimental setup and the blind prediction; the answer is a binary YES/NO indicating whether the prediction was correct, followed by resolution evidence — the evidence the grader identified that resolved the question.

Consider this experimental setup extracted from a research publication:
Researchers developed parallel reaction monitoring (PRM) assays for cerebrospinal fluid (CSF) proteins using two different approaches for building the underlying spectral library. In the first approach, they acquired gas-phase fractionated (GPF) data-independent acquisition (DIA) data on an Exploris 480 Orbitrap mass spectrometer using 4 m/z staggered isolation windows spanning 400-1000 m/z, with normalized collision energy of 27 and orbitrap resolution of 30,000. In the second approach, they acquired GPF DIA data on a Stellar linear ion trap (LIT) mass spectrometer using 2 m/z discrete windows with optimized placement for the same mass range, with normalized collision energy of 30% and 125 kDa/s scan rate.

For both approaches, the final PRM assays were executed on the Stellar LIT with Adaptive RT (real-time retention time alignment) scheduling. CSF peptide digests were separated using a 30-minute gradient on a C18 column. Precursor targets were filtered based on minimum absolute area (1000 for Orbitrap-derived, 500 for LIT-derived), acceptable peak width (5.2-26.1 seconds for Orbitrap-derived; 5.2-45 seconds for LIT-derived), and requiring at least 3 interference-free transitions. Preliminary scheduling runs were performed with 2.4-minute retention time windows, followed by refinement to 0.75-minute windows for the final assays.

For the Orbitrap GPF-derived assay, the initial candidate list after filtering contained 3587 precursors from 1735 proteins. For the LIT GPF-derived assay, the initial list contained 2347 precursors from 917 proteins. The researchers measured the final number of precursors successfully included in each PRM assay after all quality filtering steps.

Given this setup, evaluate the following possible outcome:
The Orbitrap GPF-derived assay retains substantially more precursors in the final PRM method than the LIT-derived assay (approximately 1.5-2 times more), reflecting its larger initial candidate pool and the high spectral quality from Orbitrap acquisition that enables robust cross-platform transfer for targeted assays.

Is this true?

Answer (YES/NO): NO